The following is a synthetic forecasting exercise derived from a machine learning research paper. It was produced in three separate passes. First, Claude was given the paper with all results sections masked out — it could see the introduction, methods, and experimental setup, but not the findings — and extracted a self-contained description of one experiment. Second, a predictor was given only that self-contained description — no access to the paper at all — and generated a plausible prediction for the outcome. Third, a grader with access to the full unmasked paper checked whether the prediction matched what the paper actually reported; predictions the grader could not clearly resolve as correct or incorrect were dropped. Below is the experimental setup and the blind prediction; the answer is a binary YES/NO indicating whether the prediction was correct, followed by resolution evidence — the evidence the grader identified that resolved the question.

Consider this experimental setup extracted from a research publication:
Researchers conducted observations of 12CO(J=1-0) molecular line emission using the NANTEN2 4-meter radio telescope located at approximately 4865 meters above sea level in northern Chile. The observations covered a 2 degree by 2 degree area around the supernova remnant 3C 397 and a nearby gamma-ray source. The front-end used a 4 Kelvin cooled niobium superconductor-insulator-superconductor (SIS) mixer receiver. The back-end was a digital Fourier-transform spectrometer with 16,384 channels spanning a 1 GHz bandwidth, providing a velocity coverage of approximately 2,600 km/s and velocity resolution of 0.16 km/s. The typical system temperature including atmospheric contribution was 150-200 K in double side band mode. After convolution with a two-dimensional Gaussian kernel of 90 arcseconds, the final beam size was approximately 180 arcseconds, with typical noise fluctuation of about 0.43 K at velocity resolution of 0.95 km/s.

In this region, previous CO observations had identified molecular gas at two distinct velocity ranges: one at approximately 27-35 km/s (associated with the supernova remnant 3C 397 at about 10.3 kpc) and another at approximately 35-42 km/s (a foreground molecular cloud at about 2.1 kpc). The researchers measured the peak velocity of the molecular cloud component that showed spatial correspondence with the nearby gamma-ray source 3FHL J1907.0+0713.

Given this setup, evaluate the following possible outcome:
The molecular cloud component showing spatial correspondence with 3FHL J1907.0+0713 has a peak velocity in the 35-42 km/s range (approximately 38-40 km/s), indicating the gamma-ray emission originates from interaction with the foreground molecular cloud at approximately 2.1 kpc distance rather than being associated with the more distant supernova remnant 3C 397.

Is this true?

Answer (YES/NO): NO